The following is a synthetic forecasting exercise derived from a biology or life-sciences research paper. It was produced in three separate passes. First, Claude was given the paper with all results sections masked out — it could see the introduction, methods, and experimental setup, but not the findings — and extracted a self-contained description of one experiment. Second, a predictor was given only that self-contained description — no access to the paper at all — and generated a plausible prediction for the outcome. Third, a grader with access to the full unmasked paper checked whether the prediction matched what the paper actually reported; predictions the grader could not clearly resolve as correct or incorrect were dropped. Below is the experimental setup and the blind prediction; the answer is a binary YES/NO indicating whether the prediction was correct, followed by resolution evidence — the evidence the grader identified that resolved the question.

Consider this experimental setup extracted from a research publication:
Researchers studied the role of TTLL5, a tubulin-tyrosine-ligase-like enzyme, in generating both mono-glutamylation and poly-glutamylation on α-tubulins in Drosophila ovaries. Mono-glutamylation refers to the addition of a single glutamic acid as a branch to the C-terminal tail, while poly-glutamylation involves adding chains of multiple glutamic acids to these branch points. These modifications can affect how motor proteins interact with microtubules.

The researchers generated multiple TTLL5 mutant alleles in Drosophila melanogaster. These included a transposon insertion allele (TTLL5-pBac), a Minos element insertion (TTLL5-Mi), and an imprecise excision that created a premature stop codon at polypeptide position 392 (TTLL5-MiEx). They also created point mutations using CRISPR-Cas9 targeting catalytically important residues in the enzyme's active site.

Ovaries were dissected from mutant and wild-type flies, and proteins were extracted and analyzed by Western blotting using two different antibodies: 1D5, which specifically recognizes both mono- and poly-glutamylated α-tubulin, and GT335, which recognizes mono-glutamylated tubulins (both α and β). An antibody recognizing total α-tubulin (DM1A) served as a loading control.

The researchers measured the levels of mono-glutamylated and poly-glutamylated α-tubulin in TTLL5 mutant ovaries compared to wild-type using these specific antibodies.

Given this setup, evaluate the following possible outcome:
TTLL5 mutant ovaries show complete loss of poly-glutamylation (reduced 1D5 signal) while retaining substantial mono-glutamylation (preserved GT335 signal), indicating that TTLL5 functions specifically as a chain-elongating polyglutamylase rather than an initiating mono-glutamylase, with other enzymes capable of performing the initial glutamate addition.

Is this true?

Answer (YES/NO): NO